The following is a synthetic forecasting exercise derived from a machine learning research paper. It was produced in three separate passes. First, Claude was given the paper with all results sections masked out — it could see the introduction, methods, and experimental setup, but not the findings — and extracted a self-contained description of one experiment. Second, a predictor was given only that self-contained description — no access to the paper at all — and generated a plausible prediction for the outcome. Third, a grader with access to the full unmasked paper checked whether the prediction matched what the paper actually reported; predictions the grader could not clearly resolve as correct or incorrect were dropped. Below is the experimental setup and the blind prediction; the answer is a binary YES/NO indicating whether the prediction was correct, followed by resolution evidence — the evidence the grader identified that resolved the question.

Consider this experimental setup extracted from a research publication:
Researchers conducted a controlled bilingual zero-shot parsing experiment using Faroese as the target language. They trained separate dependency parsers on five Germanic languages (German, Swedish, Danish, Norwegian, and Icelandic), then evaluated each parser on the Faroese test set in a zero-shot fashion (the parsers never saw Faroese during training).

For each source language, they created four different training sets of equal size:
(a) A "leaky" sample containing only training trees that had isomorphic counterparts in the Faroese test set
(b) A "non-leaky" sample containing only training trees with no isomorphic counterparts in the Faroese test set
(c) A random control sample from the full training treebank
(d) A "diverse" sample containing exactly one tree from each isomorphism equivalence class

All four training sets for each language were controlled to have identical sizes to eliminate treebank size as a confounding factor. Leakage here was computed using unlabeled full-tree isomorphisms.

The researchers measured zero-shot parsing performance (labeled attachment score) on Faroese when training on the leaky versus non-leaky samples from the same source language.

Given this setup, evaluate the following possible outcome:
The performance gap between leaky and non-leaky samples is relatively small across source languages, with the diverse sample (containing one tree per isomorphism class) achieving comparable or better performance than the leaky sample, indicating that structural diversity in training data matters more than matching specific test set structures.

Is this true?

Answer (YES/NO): NO